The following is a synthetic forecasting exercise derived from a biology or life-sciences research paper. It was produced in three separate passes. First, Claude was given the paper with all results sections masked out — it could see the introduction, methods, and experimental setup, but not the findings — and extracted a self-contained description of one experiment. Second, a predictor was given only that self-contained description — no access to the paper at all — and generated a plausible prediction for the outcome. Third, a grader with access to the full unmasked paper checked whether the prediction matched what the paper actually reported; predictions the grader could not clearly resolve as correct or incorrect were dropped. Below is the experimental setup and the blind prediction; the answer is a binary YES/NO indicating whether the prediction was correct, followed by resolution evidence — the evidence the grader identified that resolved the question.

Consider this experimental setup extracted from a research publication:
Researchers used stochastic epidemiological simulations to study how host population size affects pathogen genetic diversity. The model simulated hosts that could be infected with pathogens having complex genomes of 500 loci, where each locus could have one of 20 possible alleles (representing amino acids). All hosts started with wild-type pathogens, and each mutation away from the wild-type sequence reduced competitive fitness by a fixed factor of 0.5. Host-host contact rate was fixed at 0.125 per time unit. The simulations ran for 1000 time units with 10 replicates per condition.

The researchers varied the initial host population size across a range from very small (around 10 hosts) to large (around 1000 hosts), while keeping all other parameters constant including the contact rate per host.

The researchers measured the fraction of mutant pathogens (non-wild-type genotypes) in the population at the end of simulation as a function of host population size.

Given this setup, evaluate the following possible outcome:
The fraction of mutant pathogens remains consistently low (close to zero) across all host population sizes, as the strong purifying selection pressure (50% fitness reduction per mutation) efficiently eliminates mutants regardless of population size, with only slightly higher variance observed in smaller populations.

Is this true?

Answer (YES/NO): NO